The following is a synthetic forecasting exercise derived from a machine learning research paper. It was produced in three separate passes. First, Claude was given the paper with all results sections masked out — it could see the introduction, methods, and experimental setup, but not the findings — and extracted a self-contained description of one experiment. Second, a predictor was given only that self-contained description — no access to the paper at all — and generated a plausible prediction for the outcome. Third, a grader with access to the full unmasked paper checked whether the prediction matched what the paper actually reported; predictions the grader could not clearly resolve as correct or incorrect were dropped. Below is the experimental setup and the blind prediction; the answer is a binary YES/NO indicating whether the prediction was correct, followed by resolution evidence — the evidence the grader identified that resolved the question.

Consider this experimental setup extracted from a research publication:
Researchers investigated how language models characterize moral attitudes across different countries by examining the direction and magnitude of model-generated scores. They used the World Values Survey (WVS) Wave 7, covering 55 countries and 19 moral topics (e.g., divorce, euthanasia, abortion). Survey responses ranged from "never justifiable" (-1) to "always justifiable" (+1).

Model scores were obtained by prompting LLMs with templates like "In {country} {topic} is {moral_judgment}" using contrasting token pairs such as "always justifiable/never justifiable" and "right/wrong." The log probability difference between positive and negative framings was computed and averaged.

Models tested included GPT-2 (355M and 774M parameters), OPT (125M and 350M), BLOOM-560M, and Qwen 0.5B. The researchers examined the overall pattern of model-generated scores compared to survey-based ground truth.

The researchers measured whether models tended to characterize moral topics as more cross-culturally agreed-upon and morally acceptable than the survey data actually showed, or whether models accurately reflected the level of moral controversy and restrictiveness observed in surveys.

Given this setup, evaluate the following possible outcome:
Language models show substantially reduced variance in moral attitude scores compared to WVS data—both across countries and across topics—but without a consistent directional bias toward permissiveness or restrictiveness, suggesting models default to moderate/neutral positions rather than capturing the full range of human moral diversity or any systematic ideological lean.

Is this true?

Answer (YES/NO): NO